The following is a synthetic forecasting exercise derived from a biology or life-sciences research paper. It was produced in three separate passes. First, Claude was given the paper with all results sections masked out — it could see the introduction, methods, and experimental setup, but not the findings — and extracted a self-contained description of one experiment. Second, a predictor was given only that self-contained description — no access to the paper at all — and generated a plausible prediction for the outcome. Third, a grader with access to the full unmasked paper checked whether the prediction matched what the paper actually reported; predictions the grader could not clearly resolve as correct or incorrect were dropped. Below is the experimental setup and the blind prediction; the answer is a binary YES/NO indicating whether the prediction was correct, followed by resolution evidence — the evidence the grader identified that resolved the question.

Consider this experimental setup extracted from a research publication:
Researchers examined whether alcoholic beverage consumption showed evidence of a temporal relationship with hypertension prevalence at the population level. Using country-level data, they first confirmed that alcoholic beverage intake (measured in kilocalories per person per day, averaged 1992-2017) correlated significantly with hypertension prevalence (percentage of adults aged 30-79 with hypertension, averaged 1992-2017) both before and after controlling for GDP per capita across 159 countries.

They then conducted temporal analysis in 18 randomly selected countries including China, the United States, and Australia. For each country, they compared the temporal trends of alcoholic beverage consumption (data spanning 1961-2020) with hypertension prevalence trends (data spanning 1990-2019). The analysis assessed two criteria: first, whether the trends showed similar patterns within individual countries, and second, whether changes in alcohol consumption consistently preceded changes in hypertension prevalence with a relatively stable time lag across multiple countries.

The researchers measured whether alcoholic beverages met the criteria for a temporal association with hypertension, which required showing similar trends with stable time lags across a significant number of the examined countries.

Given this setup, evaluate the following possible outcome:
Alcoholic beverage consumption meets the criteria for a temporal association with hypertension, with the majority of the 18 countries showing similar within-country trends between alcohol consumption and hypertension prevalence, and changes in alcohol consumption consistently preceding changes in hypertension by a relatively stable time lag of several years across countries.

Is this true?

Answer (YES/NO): NO